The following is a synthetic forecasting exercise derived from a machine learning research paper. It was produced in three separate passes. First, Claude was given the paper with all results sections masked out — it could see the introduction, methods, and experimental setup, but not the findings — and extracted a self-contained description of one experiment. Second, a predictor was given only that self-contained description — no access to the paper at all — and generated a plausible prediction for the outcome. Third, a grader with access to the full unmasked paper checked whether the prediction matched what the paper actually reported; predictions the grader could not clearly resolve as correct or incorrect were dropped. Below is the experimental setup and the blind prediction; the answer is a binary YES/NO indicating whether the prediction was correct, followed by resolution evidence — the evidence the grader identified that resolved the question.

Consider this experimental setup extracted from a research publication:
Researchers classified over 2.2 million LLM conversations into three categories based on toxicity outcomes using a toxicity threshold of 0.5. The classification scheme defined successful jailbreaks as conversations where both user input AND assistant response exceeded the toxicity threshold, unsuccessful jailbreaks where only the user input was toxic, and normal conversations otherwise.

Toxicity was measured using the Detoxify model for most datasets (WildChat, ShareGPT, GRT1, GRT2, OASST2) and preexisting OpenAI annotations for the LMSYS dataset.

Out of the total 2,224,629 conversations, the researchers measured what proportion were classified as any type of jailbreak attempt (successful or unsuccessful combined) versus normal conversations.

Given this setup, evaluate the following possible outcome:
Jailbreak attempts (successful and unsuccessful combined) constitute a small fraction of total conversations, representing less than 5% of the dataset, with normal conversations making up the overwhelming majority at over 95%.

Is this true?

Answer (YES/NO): YES